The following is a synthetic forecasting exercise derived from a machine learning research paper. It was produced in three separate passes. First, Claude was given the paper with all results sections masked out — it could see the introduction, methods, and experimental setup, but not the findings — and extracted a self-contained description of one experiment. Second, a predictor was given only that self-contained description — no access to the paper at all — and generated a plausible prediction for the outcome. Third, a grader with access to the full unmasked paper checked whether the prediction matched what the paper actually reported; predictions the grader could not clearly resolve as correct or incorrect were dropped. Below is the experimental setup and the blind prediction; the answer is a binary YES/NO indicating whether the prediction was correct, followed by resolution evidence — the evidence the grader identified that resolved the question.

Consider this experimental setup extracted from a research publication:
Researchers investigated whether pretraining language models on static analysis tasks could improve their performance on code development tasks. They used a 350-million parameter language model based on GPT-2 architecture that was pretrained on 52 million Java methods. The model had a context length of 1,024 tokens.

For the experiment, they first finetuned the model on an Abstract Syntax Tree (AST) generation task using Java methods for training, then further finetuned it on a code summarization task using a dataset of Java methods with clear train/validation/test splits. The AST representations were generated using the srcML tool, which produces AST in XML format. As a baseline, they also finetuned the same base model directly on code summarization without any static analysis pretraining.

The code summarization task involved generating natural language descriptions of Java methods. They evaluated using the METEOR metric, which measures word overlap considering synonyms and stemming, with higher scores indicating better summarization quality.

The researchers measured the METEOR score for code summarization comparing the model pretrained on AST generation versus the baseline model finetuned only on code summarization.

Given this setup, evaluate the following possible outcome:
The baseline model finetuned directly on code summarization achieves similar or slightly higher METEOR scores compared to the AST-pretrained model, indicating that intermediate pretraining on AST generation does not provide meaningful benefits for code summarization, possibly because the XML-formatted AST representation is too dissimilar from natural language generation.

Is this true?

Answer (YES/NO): NO